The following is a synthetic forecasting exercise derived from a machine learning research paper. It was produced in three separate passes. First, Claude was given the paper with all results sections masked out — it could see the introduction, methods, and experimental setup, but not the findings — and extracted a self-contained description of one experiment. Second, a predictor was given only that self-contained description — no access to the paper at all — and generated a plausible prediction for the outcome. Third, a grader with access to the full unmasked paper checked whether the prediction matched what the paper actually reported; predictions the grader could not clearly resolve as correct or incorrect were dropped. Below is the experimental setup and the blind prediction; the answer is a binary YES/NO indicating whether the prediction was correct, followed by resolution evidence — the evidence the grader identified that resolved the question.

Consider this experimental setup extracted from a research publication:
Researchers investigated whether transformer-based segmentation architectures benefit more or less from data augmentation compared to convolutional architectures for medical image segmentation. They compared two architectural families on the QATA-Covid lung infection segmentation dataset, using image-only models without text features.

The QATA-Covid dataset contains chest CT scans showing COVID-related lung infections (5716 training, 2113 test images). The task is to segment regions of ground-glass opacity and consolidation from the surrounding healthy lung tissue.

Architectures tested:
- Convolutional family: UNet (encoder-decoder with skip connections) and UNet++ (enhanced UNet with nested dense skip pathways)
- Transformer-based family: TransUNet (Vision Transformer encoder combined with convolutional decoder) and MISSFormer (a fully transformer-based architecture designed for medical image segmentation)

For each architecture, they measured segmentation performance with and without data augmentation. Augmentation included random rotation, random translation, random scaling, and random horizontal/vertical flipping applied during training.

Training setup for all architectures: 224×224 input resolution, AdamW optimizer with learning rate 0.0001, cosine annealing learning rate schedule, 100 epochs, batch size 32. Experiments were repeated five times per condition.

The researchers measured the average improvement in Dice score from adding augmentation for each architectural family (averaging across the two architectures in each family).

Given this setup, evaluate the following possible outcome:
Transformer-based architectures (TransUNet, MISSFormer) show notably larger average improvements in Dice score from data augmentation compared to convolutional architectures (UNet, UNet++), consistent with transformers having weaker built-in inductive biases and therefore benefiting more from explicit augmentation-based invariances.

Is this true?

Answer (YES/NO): YES